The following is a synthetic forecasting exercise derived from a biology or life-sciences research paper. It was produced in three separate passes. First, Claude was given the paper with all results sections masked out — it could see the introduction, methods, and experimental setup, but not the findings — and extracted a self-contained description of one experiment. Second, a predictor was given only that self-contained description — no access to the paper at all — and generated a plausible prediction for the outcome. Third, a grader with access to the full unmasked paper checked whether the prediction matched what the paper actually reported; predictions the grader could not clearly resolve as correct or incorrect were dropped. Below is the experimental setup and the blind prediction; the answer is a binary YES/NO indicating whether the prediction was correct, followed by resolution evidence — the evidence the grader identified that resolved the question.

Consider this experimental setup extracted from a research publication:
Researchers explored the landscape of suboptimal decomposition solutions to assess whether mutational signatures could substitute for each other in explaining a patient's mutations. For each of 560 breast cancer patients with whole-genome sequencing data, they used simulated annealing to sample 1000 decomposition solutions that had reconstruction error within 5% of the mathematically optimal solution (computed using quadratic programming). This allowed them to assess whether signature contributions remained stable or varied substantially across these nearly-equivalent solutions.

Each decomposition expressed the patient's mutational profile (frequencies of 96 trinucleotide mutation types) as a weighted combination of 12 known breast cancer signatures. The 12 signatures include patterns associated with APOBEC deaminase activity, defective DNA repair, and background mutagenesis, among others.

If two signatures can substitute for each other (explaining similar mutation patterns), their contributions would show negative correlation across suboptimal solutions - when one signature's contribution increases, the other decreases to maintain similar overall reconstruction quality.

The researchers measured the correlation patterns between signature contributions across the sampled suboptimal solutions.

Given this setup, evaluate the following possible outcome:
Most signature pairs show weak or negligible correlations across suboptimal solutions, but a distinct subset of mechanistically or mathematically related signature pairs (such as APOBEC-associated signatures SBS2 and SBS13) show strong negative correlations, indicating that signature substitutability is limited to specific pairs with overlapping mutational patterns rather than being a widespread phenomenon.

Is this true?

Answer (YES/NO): NO